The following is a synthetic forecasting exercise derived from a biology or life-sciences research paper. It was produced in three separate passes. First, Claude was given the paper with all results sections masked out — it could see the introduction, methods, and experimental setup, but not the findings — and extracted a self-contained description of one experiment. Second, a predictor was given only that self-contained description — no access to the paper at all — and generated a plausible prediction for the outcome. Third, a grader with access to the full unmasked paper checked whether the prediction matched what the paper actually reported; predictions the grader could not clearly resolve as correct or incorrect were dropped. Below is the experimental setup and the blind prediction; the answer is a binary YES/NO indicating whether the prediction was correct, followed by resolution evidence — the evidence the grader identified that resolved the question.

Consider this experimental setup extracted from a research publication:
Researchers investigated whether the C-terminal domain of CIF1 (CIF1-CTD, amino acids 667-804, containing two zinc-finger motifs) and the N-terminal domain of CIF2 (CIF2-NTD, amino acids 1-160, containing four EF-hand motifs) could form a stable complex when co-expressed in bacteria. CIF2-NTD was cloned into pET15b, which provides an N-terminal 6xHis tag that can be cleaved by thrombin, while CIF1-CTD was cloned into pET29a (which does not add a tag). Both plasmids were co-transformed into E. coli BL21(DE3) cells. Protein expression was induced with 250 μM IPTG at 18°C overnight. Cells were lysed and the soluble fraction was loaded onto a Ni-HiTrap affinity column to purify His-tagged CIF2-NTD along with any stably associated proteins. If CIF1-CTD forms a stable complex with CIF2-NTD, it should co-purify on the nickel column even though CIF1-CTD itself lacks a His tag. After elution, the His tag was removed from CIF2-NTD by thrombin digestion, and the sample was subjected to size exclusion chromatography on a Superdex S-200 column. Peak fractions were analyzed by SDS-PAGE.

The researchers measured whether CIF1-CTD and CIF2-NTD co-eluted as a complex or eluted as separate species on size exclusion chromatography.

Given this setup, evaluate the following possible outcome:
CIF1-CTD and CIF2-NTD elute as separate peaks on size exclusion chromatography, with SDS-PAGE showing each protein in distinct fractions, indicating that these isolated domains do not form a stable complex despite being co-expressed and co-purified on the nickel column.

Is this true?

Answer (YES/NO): NO